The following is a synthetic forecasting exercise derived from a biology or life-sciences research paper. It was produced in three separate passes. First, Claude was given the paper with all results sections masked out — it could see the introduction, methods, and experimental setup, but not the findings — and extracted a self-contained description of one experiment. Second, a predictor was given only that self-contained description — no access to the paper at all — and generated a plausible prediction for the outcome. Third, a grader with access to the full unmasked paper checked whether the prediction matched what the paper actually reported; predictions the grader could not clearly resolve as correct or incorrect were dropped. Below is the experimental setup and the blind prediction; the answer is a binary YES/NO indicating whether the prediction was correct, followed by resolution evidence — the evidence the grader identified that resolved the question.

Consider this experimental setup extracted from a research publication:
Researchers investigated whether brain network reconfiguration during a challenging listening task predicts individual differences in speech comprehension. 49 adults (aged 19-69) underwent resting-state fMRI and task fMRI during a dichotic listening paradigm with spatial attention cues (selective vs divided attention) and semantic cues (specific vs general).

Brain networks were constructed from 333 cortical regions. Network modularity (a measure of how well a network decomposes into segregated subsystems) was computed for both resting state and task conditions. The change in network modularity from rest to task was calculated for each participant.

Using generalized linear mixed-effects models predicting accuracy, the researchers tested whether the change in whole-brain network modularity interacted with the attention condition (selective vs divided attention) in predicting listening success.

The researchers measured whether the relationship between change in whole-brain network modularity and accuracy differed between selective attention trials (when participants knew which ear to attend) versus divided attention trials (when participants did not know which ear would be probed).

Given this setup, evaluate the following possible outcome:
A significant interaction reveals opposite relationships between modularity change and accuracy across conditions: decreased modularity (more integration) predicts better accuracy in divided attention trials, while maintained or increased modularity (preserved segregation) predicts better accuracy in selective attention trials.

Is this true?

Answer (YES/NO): NO